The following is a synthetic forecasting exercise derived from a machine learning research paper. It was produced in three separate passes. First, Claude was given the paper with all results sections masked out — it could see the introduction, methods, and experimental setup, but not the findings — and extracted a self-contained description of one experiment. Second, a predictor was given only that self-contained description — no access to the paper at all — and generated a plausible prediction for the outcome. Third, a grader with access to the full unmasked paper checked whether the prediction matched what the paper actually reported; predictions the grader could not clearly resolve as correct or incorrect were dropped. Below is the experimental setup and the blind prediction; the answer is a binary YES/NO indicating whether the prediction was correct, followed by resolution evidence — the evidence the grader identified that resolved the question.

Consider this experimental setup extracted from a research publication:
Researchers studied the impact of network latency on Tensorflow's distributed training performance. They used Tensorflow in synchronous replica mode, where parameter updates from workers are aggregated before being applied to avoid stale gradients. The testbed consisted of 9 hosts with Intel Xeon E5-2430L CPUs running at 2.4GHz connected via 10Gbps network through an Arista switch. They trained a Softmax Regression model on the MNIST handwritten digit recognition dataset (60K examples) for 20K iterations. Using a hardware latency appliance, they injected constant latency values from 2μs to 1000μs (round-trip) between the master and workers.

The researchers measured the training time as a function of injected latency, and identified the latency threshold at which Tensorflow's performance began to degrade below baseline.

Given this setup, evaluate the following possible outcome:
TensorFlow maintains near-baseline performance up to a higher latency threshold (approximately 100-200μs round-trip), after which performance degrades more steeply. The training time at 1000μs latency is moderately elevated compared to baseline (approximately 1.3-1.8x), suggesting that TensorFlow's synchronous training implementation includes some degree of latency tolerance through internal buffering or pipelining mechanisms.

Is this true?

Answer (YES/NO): NO